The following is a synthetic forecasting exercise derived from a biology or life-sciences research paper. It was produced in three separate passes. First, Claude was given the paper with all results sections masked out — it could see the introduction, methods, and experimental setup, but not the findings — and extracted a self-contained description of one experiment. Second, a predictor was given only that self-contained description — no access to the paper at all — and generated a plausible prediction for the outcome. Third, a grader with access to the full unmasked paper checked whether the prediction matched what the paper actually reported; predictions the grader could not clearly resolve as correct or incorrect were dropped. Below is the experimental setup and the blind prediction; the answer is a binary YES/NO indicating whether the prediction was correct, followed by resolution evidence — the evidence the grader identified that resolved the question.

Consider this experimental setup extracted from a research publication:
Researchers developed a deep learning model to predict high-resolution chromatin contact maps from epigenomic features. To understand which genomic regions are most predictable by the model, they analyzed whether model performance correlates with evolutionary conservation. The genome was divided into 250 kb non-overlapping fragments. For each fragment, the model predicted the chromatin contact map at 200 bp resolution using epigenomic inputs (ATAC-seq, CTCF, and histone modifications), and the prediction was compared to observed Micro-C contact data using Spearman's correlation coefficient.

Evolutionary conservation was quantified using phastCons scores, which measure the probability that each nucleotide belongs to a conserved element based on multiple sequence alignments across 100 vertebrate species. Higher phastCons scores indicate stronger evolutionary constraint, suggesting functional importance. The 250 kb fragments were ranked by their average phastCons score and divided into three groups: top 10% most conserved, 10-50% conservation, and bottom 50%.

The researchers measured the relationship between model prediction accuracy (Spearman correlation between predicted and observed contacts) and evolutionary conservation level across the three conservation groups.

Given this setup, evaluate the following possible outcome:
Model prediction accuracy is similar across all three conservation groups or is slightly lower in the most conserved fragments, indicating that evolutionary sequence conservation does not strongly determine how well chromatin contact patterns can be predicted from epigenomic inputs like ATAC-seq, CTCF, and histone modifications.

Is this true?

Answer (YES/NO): NO